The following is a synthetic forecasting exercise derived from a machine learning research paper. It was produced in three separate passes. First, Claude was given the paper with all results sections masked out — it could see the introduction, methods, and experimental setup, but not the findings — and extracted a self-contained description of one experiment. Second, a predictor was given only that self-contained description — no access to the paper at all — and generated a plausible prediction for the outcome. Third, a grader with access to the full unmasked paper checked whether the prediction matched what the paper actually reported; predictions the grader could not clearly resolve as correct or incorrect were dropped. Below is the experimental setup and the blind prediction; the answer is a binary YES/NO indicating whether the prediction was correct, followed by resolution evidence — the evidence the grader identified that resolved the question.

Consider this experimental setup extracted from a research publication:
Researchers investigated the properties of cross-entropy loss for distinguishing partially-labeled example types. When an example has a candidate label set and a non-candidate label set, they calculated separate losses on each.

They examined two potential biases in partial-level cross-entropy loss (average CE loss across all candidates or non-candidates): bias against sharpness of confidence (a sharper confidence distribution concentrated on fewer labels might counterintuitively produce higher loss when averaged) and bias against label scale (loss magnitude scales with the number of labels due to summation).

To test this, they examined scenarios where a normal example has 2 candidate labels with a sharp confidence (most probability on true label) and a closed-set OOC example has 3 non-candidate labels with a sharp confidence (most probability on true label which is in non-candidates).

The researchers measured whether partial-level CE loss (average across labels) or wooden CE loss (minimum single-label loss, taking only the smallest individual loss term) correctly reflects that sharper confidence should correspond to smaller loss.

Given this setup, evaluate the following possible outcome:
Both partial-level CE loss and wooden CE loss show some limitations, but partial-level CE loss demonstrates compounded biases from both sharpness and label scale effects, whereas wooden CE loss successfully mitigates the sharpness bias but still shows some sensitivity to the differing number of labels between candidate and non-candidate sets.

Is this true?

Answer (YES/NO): NO